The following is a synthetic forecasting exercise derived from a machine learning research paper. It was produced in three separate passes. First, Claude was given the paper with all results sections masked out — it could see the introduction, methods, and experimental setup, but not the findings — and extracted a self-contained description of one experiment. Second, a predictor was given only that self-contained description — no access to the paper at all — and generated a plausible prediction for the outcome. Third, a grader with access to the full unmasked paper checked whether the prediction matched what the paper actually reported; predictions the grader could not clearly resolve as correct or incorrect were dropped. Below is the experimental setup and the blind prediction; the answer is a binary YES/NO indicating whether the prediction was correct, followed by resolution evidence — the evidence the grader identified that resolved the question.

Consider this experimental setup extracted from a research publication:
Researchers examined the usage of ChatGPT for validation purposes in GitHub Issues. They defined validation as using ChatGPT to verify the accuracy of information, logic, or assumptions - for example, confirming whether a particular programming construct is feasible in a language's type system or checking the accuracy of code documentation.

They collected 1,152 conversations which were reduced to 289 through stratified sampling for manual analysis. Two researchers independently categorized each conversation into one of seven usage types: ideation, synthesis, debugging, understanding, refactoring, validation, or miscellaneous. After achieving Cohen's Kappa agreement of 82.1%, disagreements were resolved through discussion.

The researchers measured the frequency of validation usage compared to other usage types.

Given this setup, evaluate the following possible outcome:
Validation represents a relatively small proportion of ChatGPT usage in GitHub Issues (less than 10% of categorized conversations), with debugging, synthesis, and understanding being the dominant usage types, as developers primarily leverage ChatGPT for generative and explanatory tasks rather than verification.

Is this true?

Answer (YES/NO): NO